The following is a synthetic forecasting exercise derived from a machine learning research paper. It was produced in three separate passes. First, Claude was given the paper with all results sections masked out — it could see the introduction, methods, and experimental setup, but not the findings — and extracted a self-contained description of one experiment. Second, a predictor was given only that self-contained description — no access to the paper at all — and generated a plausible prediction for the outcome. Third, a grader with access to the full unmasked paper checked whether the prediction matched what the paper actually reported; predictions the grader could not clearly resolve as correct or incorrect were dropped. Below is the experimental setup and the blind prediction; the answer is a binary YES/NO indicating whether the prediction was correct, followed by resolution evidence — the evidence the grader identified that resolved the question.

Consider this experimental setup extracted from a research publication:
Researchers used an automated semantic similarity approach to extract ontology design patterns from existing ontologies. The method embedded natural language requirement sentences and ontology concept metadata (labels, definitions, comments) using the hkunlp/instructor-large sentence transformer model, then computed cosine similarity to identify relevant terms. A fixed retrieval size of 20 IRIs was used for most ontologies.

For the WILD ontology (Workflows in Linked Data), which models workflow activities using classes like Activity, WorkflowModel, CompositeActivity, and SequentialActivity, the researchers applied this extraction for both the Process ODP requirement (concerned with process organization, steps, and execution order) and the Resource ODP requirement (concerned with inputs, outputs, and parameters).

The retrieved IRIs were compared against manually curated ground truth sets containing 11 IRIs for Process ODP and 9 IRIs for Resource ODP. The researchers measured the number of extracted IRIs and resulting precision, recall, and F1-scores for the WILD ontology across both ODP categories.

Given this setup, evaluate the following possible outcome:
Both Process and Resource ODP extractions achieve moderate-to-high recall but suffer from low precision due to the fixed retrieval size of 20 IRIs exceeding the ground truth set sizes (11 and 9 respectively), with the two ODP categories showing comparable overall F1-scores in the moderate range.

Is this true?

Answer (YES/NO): NO